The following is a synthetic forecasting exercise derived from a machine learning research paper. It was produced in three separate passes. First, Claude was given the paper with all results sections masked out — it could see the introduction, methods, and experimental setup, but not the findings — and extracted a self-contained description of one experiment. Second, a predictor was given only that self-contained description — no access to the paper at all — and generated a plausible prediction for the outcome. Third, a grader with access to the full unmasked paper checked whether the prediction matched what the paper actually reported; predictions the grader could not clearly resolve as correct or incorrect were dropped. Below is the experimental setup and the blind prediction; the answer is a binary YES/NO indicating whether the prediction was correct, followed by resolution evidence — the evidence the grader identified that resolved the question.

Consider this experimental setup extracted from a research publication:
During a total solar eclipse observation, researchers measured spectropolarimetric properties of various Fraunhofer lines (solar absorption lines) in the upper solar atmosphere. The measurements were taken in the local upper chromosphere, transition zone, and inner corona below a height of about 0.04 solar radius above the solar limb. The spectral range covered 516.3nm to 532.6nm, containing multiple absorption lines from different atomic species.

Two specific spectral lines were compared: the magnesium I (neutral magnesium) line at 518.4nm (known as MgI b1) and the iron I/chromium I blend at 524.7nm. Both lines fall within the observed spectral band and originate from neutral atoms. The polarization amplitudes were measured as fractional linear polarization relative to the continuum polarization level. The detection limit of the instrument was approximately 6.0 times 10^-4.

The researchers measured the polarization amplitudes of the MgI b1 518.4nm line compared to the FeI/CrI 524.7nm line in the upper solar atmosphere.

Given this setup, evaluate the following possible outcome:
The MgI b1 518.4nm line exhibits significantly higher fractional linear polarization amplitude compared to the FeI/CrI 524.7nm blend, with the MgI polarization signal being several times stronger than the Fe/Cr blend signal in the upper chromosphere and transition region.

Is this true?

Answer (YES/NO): NO